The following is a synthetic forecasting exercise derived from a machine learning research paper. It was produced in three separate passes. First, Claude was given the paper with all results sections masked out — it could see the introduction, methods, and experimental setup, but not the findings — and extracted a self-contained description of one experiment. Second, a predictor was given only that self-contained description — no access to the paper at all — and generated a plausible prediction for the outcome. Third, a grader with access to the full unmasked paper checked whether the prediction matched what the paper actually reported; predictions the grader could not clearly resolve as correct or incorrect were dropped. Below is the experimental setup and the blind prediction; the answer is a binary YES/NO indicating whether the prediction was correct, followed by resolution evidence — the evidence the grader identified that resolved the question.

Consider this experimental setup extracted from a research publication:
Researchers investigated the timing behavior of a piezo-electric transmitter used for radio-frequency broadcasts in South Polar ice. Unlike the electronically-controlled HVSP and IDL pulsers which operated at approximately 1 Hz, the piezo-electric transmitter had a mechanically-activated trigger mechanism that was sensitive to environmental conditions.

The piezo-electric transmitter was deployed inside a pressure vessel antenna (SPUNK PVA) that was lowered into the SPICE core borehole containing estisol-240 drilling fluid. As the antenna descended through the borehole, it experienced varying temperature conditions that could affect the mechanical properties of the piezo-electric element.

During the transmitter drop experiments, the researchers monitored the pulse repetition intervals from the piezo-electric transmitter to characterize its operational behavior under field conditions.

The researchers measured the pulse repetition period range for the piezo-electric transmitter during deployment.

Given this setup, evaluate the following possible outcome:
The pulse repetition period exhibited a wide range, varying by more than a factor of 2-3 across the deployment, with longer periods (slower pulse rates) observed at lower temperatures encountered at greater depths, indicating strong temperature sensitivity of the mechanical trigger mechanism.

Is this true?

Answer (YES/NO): NO